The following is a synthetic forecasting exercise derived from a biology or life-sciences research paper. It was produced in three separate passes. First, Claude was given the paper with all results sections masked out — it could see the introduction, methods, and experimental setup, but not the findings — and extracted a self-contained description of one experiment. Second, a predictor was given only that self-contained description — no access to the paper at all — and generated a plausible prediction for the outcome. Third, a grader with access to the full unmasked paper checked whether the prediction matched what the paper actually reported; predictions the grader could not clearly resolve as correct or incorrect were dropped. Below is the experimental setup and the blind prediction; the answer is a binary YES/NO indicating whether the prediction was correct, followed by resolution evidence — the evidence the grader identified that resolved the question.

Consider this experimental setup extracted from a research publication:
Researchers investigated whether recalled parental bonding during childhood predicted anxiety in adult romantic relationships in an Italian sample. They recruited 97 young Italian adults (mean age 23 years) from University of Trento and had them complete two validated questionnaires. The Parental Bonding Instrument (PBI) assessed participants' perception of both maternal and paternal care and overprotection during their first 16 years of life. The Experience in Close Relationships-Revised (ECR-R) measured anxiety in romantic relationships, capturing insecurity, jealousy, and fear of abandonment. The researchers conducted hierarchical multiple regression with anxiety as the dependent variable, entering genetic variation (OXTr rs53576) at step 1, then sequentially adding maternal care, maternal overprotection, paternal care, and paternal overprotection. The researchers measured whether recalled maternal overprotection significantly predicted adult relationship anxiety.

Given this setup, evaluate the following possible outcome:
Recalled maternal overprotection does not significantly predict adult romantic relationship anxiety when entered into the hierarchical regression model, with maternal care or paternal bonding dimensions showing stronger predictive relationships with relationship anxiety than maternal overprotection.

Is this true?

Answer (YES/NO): NO